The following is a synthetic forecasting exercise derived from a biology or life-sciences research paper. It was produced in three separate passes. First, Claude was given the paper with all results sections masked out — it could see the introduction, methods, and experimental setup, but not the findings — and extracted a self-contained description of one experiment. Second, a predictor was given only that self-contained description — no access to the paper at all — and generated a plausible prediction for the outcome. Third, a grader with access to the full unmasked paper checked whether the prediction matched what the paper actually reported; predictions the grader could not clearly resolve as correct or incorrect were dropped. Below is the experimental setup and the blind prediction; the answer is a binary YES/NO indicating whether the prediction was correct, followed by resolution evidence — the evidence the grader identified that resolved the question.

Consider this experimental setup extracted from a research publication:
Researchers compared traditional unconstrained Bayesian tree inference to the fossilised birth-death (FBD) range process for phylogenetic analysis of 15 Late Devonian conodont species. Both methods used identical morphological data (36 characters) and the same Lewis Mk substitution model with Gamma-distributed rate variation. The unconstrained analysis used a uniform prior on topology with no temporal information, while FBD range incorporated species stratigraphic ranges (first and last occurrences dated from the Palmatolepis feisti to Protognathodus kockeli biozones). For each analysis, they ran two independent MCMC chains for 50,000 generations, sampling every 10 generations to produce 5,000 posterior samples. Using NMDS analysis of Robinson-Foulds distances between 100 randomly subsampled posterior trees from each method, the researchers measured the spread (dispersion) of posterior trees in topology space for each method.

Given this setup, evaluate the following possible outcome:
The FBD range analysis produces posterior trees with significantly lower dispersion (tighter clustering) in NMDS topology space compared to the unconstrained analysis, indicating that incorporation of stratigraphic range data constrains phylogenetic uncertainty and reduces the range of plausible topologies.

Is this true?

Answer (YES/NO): YES